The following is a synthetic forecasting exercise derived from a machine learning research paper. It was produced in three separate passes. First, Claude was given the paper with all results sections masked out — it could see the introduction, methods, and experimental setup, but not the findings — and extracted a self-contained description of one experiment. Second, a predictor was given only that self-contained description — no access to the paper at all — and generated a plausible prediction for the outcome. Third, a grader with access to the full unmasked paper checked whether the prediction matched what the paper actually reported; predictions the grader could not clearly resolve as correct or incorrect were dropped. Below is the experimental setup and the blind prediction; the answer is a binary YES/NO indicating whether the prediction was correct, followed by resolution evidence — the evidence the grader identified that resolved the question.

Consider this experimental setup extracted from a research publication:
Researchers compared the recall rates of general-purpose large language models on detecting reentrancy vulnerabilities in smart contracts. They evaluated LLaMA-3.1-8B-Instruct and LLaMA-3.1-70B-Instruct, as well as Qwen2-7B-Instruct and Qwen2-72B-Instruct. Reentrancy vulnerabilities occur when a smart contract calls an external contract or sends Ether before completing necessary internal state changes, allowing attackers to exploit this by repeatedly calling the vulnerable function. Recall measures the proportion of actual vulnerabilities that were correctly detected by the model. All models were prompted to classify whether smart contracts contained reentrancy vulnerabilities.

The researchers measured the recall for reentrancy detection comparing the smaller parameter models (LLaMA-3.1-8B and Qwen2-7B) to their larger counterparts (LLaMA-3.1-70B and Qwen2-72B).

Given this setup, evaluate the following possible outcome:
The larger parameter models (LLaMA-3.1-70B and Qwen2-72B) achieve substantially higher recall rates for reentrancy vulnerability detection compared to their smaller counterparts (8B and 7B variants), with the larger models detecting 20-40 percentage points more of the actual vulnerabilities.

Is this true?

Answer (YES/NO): NO